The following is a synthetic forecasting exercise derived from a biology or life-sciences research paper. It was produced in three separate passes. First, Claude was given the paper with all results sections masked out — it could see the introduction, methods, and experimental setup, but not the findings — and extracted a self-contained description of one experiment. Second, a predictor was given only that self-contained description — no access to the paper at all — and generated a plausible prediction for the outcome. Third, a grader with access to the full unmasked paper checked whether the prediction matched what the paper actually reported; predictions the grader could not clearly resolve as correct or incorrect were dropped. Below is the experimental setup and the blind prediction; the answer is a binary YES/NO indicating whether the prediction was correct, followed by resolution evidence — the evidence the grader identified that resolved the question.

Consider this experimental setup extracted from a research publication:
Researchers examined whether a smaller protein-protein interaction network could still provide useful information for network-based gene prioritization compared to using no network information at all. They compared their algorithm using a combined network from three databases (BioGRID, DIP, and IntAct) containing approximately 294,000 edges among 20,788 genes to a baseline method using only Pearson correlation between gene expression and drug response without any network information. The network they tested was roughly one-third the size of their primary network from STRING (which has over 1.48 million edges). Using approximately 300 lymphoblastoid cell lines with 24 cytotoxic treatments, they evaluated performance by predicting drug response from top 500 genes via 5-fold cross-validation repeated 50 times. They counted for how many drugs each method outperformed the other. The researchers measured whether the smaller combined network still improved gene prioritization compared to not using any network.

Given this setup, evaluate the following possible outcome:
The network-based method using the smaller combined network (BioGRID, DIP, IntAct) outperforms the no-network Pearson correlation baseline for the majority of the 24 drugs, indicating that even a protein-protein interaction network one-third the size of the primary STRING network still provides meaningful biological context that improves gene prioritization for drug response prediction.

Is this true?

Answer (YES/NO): NO